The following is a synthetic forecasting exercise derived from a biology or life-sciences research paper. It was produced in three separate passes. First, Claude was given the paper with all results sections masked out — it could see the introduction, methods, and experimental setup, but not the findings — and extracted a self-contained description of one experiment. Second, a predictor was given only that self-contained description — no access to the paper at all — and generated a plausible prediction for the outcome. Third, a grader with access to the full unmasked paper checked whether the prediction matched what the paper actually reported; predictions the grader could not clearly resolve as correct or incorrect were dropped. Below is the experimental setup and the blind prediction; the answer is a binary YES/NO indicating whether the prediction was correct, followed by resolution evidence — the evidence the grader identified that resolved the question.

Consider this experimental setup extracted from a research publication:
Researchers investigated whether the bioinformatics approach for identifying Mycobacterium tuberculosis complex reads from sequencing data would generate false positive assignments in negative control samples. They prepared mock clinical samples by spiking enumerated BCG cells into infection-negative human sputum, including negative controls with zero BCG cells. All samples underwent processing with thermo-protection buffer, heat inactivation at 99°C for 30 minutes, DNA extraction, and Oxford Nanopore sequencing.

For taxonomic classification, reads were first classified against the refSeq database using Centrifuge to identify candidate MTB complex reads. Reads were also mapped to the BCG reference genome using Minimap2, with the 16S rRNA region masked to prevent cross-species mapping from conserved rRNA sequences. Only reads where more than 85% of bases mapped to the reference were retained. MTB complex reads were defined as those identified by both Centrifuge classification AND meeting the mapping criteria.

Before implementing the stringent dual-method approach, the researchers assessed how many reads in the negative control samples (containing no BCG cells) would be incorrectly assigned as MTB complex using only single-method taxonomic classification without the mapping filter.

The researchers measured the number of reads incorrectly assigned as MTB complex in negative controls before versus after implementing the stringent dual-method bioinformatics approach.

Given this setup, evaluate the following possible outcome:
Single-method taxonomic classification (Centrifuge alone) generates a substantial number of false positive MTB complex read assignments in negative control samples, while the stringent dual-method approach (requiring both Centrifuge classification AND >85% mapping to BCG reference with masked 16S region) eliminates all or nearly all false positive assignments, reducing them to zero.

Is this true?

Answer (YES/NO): YES